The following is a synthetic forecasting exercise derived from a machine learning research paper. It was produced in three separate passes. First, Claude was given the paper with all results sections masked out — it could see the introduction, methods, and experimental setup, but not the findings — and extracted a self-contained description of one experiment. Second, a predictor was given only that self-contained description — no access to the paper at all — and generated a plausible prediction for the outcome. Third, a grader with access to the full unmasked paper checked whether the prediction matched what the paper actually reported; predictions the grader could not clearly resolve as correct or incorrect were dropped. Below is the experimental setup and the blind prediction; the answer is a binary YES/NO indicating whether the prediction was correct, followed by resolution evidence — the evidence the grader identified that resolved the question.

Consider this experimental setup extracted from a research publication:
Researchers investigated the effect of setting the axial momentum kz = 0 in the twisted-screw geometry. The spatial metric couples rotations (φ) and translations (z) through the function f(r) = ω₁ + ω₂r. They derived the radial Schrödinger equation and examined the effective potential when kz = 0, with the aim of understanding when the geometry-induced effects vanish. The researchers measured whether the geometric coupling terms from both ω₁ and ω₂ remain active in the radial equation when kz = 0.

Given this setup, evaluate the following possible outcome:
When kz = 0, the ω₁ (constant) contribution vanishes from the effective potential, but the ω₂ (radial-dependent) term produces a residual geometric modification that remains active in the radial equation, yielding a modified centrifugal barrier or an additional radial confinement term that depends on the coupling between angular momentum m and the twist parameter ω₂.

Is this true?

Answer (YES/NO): NO